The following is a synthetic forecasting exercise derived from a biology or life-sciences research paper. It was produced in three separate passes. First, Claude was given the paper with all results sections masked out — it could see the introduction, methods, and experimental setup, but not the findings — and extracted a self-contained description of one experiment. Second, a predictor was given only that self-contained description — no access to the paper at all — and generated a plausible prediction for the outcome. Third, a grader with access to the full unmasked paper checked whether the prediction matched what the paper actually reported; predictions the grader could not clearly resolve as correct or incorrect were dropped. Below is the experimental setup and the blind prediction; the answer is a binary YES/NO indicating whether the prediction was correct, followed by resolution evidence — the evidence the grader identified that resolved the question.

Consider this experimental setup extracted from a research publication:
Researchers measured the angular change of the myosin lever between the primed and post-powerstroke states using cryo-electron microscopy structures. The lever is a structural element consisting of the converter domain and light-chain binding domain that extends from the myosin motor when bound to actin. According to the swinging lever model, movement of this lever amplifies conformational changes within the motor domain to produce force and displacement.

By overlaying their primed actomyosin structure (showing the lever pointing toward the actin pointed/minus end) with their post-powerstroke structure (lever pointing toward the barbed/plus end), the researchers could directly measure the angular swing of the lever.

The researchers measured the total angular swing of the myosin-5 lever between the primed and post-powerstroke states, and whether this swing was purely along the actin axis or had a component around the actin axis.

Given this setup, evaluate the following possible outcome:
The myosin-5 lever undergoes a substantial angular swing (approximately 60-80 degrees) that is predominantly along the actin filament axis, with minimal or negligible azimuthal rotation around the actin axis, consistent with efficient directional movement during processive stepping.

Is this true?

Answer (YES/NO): NO